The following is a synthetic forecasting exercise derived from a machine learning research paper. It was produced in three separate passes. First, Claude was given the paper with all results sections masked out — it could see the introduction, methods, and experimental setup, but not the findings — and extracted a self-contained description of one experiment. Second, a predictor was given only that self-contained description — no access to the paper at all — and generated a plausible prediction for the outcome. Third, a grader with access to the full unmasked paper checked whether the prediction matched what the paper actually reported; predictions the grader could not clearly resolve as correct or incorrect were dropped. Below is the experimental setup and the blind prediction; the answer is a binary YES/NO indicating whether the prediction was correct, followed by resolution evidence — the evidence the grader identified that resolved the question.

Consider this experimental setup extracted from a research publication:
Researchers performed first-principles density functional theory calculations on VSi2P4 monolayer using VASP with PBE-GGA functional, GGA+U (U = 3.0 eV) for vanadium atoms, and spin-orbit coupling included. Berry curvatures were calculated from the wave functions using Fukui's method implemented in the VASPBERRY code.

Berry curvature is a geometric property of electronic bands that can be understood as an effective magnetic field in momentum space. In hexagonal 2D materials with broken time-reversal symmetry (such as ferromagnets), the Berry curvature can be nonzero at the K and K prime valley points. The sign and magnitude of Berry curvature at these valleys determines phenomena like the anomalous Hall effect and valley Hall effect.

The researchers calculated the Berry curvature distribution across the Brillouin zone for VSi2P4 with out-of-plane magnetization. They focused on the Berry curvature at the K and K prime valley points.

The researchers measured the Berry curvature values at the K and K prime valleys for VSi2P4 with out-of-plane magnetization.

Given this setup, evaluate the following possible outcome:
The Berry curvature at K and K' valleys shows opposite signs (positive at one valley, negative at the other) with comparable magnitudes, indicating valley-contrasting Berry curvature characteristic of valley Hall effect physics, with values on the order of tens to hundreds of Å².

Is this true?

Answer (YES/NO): NO